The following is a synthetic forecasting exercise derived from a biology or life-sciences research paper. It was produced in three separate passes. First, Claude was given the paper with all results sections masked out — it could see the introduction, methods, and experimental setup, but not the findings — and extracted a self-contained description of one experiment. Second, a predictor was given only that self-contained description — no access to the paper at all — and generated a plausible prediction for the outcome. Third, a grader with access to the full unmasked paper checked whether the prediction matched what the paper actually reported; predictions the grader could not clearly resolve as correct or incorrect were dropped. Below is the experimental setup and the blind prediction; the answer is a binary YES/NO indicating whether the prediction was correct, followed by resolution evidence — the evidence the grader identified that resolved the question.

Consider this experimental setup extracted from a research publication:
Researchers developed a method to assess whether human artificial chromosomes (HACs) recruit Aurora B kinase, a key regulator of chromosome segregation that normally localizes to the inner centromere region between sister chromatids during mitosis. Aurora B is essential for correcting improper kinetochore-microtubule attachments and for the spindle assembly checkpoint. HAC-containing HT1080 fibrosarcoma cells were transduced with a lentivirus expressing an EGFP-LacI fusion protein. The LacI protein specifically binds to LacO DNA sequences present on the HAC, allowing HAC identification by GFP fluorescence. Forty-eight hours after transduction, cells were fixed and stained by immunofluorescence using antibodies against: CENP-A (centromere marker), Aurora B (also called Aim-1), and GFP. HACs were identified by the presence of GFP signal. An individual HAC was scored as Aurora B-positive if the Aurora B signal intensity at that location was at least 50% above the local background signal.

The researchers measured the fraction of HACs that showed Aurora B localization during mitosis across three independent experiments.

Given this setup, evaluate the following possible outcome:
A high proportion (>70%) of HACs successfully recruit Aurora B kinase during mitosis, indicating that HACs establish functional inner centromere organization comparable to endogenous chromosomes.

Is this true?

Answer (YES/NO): YES